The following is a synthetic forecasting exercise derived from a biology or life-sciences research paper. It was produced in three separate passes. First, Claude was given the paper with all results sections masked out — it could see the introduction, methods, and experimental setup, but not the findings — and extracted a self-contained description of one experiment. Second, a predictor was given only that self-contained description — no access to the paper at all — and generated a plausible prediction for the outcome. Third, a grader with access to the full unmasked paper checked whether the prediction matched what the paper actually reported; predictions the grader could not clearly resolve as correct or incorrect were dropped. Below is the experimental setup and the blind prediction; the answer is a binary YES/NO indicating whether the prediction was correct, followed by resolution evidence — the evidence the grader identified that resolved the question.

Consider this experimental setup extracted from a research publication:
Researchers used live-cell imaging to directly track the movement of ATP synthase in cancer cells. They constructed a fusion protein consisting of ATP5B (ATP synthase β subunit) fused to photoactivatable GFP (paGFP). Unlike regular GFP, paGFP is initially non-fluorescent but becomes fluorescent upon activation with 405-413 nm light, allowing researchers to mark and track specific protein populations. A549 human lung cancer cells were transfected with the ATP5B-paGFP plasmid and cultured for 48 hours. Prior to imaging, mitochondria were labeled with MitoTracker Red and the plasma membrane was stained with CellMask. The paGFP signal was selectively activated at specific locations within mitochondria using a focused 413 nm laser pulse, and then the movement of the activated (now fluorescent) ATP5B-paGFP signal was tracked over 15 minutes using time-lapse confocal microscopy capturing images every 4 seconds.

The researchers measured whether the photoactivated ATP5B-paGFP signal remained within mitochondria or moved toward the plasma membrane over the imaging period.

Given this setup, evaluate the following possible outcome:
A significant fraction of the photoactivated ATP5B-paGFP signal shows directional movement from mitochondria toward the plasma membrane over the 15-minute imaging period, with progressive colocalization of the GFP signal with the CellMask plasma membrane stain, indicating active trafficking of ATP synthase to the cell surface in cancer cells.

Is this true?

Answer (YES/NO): YES